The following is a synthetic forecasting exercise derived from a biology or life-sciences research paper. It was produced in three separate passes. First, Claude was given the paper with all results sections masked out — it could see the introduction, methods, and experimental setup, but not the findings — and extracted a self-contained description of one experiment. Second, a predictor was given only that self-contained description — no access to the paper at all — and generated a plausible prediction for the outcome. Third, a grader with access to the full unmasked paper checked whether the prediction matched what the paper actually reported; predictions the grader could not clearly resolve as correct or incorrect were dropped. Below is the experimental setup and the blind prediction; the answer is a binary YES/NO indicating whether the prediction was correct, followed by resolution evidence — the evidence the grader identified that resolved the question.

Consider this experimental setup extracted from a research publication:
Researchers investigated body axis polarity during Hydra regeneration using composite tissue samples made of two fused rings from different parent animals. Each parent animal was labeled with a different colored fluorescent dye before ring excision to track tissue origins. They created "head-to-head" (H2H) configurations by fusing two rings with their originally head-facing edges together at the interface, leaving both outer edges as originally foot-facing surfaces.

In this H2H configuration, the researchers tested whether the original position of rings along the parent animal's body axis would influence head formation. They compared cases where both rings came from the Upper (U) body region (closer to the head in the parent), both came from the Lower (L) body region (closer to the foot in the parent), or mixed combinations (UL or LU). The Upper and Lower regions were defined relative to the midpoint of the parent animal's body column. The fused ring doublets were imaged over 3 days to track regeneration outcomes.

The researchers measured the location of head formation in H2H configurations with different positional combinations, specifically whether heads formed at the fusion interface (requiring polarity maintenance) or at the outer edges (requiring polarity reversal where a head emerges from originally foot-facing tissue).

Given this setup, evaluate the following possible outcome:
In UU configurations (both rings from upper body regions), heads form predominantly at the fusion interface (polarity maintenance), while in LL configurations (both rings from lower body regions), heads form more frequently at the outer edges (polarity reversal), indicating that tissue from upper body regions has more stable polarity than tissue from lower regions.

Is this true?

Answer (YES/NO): NO